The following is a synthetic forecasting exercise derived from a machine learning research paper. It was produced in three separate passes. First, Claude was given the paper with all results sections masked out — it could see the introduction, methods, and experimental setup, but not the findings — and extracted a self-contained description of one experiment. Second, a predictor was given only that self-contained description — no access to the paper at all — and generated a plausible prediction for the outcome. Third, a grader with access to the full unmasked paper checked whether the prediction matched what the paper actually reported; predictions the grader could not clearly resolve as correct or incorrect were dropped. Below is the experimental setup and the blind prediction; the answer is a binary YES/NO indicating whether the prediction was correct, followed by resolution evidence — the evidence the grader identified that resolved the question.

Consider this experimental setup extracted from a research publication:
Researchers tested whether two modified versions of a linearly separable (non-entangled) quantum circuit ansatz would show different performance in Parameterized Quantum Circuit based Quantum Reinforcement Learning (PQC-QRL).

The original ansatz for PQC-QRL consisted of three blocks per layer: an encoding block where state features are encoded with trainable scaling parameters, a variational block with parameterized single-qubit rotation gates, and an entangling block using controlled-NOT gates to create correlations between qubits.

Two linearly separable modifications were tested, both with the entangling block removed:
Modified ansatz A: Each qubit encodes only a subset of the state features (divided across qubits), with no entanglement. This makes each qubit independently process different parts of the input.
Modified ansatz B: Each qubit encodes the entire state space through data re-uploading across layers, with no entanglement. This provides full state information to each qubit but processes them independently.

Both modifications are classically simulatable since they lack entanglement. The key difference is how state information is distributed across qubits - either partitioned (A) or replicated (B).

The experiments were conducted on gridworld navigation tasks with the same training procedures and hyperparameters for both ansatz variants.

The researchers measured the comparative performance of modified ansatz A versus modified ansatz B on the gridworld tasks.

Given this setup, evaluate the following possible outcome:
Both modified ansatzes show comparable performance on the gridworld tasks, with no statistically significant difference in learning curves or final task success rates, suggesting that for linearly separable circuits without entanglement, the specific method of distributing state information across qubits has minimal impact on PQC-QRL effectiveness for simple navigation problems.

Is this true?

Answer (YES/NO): NO